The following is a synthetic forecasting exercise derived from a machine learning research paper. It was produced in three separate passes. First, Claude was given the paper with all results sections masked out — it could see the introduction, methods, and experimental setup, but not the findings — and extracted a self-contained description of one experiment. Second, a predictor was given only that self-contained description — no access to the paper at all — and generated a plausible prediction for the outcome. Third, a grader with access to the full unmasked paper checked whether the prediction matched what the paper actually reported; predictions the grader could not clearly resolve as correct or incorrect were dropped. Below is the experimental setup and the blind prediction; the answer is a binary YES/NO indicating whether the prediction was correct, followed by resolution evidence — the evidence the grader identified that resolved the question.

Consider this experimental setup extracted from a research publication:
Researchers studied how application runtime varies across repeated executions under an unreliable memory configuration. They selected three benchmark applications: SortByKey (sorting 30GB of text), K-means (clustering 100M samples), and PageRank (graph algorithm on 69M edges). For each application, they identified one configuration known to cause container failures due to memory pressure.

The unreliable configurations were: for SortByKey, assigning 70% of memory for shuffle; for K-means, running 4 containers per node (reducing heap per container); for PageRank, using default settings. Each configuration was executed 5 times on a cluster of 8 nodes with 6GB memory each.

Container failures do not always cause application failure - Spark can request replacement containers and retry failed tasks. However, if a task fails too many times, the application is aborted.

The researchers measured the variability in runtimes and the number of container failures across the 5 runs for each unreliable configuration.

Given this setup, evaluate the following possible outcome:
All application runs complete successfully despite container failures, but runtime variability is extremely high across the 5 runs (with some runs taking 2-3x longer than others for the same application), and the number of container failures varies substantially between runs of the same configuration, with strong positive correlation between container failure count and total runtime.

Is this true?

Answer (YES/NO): NO